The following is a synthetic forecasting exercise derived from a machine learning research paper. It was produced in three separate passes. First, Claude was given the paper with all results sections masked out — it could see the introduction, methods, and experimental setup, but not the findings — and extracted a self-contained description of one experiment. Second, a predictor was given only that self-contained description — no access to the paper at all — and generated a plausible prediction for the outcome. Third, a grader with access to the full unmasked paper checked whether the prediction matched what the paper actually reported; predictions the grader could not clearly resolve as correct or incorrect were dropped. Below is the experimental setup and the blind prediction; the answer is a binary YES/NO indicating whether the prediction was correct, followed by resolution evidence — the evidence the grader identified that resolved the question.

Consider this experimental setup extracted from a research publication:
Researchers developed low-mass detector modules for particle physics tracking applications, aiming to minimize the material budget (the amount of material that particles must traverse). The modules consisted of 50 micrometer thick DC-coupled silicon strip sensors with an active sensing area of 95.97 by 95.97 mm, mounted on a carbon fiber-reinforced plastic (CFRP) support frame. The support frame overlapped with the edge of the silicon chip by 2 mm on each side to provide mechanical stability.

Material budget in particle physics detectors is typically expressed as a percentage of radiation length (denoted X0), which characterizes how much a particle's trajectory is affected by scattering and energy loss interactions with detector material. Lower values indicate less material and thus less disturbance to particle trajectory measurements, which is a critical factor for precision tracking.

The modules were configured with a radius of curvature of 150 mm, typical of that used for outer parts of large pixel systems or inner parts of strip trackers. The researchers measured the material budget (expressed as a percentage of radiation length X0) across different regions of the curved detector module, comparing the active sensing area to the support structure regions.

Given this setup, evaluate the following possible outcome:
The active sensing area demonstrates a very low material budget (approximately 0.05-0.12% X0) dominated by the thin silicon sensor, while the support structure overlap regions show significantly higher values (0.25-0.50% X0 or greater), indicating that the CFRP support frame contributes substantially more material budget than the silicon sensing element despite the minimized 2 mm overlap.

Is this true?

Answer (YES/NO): YES